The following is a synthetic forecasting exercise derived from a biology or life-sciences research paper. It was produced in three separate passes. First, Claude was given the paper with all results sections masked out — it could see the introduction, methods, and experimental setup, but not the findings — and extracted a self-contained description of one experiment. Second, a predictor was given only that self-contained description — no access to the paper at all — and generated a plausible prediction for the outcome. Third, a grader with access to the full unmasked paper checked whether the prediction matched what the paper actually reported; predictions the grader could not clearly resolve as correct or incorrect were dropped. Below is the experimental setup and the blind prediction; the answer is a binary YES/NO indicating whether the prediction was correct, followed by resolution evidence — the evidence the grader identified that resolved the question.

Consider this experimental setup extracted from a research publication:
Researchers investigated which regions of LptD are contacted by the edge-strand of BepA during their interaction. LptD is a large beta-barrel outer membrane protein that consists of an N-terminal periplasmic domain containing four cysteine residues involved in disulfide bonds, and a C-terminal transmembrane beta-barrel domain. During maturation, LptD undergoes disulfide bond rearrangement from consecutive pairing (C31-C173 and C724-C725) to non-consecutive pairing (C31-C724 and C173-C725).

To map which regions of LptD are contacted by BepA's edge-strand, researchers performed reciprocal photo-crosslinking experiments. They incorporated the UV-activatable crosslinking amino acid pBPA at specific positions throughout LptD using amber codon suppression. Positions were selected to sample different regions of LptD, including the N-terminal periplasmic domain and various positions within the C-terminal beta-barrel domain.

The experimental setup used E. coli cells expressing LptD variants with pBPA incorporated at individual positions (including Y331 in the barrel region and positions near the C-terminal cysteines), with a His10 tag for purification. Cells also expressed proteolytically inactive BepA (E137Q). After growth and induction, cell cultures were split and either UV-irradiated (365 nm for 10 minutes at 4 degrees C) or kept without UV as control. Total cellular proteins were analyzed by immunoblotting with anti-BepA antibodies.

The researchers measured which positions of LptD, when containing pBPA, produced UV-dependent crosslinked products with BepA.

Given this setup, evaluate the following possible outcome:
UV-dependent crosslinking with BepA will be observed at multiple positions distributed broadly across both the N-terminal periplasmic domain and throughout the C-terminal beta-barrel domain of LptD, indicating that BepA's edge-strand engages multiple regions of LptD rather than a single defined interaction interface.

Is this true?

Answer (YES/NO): NO